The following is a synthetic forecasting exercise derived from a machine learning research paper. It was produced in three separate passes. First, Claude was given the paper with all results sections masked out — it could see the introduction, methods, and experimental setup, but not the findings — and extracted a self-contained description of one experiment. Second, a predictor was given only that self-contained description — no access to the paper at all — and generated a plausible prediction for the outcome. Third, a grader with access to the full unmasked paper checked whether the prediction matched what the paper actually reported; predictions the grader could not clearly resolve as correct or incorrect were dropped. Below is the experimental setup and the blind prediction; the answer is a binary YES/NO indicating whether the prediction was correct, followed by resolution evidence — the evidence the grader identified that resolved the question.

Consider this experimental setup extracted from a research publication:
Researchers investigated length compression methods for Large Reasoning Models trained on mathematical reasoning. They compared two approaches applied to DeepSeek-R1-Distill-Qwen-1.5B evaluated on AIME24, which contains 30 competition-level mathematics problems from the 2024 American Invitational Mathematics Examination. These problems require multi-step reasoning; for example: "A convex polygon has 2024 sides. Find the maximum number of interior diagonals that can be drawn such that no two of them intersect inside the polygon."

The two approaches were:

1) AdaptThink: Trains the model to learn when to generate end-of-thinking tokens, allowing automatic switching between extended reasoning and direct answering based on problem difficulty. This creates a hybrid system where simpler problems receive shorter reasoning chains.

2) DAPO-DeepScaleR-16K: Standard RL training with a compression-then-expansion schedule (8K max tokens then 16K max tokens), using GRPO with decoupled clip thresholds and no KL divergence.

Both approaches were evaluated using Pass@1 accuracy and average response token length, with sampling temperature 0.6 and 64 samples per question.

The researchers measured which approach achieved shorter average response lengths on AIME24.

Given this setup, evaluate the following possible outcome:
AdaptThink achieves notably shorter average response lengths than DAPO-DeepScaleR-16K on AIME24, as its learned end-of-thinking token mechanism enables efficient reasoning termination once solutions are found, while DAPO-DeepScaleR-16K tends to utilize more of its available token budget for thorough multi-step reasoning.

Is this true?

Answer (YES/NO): YES